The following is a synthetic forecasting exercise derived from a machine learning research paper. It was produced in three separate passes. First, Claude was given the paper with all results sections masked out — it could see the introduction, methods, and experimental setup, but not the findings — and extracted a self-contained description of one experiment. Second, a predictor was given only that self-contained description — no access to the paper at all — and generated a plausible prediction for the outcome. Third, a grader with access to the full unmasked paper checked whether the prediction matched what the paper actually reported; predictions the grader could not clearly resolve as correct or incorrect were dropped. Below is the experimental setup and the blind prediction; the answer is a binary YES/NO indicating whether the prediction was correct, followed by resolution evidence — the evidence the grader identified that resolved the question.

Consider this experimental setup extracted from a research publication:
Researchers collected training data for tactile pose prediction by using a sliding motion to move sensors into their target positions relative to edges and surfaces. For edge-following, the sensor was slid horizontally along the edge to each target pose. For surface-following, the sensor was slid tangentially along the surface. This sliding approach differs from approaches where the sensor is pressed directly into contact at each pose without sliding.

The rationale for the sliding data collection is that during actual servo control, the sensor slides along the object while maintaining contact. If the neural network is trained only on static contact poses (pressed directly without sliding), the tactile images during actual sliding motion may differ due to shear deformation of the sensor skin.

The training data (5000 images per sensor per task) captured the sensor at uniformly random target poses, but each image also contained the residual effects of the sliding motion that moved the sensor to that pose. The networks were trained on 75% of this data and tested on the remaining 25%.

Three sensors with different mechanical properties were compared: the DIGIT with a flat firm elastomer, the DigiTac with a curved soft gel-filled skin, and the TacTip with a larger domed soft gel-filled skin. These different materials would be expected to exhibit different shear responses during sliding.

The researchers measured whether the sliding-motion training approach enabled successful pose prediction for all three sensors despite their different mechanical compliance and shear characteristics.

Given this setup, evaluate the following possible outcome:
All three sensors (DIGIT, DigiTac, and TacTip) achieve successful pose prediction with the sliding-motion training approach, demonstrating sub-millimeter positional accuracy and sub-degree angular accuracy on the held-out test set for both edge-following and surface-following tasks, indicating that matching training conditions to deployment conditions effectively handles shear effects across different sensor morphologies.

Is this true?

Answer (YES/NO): NO